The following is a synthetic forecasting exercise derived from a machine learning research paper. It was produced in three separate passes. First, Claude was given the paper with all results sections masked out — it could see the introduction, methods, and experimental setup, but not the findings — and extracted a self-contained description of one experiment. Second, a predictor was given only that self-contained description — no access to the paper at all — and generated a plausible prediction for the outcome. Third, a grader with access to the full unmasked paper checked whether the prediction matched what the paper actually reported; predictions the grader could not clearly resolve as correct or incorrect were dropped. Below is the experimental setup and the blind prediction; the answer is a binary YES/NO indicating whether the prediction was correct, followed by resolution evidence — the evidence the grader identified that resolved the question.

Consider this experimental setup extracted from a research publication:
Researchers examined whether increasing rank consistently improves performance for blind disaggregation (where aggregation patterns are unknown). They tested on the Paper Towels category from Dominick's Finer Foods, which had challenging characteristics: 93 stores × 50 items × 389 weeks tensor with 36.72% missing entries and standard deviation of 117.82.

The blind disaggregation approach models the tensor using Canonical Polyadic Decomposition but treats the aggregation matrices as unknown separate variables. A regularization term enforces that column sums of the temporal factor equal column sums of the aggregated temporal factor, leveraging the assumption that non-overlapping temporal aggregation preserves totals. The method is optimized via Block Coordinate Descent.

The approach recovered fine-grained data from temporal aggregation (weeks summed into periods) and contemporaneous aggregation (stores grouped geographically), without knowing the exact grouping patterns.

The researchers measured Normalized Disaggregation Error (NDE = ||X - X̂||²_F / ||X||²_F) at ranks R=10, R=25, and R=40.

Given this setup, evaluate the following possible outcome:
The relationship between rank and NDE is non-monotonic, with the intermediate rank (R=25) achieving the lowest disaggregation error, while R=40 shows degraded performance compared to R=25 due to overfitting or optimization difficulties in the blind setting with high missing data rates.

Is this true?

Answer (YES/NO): NO